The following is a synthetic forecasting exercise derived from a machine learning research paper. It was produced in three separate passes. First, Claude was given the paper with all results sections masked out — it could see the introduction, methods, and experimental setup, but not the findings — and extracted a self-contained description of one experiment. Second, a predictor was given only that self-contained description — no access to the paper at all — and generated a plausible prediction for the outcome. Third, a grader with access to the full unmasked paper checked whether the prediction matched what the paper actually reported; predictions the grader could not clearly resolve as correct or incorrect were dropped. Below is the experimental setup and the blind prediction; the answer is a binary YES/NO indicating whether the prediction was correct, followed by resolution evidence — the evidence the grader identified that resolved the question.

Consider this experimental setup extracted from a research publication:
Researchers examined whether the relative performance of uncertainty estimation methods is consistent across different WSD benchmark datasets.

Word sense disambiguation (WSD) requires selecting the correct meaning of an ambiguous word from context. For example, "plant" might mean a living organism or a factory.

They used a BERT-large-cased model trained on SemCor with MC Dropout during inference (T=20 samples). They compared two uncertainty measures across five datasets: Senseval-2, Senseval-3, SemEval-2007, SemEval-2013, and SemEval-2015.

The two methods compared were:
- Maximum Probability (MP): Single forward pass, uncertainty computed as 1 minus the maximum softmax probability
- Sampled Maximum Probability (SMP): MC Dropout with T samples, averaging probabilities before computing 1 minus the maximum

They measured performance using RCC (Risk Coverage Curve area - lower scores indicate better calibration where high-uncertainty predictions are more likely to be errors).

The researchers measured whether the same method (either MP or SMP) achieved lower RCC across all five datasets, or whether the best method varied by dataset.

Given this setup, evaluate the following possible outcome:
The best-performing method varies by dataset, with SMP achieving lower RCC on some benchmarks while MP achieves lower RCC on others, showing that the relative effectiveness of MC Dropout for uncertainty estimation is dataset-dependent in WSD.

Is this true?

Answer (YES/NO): YES